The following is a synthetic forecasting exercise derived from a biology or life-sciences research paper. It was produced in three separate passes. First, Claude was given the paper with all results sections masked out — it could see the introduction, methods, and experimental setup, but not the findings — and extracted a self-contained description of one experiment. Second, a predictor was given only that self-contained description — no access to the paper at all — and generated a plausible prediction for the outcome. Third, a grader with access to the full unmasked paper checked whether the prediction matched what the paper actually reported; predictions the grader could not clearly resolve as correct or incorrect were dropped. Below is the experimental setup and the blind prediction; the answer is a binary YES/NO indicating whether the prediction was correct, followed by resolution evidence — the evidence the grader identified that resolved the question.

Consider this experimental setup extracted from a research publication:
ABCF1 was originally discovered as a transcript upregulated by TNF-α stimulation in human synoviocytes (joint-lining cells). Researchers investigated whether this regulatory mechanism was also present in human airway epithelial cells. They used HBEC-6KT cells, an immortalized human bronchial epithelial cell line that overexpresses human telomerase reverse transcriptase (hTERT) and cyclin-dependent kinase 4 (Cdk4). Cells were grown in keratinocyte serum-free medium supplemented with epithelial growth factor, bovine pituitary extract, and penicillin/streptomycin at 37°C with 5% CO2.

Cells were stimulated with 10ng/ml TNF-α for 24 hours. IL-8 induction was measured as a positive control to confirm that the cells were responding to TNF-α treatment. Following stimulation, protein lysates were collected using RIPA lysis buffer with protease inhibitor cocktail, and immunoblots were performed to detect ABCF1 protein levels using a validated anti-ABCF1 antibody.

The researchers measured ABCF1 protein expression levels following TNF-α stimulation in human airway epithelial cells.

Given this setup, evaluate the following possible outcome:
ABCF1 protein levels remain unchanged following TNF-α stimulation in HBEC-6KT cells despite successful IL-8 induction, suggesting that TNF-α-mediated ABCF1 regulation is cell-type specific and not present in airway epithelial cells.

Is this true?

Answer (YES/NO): YES